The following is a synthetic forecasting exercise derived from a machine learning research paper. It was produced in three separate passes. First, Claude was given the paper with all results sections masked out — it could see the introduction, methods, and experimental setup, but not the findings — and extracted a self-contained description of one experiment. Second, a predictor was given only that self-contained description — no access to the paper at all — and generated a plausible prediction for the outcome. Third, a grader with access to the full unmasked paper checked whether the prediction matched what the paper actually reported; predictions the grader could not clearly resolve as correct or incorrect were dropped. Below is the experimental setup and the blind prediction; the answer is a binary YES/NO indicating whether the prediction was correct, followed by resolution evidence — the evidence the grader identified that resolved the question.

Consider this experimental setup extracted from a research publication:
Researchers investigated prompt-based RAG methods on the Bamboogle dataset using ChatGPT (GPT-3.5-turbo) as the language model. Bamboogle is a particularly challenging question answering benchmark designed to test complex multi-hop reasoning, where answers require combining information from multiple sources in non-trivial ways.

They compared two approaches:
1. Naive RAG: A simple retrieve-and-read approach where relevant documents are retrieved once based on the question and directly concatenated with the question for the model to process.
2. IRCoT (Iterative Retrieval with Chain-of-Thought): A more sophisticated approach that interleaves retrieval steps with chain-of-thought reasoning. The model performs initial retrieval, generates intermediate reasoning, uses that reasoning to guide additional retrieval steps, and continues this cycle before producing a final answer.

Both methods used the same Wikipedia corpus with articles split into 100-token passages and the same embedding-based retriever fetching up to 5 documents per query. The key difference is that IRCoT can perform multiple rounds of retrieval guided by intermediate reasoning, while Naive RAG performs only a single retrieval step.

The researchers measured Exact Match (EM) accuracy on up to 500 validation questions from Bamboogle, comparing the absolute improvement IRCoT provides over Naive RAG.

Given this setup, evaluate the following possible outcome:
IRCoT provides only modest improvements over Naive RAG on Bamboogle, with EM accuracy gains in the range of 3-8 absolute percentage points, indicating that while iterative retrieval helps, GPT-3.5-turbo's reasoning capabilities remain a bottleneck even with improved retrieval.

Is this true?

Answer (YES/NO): NO